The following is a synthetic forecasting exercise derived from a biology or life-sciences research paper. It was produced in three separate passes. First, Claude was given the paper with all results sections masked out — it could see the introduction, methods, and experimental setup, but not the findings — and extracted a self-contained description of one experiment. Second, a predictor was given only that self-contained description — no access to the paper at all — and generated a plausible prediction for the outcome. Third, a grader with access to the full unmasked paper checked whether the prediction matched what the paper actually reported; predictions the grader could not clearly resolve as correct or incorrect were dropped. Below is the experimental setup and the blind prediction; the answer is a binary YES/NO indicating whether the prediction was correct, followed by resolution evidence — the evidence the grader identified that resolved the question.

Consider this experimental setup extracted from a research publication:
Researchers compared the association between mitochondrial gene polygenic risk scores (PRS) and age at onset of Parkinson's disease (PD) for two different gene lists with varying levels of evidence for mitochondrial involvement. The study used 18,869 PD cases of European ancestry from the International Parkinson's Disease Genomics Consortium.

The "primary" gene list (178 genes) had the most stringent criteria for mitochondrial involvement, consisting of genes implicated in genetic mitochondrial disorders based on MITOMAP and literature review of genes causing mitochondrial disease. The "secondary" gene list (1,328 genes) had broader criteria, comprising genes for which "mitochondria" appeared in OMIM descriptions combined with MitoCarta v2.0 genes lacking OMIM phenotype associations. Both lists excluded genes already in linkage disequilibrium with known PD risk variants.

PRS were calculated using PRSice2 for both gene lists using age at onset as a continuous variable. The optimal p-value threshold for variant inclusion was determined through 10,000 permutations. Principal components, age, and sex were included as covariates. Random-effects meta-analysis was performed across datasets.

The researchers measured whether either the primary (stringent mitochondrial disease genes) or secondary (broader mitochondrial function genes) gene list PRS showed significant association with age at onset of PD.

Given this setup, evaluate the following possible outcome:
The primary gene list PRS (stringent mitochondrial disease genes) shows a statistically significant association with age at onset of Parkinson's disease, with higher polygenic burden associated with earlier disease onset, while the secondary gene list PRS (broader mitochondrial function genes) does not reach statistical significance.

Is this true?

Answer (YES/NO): NO